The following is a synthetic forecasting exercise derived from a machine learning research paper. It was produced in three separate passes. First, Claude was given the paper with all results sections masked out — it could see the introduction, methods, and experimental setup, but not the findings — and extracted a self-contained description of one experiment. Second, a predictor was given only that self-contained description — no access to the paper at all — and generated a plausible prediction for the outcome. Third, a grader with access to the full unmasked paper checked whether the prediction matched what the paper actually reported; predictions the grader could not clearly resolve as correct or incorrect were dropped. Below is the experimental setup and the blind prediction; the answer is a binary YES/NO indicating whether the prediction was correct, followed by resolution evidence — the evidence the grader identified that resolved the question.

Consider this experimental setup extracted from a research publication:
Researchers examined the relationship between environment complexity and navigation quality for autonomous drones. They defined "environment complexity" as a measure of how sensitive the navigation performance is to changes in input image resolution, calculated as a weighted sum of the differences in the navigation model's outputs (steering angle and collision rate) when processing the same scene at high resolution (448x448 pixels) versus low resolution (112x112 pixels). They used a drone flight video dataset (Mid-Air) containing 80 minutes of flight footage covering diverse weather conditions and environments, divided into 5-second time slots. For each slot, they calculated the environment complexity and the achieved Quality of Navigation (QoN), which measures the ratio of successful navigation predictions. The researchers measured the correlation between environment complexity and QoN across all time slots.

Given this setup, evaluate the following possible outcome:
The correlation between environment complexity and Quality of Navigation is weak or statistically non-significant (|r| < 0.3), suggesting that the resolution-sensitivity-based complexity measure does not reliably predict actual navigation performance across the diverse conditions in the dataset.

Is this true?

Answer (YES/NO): NO